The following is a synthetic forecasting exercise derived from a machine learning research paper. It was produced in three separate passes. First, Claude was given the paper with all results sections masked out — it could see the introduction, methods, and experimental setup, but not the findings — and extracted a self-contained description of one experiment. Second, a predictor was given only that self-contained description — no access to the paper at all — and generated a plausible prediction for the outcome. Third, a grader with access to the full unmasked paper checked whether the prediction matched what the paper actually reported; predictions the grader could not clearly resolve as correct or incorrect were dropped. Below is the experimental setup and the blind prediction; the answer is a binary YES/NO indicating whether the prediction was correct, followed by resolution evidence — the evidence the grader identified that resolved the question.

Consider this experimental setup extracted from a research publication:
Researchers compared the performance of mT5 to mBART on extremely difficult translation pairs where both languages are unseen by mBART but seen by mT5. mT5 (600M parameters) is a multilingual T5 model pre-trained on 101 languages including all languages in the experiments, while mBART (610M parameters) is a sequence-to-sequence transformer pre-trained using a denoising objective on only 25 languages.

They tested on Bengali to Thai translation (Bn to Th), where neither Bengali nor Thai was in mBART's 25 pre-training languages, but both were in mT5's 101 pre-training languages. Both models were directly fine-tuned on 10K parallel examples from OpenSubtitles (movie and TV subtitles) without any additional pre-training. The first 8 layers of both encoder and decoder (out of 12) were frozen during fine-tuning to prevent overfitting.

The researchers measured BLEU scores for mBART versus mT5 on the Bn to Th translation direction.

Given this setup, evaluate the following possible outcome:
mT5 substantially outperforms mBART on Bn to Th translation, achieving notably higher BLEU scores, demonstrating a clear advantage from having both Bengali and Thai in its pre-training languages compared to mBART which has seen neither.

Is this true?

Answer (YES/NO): NO